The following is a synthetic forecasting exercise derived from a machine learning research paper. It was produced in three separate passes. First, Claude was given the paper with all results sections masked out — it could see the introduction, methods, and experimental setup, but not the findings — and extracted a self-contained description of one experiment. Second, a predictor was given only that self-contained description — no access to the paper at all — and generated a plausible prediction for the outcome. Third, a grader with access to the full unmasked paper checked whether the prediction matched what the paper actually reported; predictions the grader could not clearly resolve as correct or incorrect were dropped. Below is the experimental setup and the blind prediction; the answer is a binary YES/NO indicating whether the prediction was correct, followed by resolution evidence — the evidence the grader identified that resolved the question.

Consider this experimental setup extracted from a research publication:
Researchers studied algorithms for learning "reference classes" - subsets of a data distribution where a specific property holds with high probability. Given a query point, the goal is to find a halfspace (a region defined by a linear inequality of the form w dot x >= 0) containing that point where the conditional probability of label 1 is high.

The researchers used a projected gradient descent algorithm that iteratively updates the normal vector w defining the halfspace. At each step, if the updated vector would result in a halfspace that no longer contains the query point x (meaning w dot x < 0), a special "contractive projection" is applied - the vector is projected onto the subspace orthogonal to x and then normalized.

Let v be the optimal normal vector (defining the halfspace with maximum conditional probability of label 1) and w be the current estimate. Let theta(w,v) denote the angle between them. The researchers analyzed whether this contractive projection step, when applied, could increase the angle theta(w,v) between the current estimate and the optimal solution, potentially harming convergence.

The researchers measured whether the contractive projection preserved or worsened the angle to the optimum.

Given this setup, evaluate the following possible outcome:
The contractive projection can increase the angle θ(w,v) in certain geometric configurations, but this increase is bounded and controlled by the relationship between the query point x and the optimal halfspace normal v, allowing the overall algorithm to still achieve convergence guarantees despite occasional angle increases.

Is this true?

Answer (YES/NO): NO